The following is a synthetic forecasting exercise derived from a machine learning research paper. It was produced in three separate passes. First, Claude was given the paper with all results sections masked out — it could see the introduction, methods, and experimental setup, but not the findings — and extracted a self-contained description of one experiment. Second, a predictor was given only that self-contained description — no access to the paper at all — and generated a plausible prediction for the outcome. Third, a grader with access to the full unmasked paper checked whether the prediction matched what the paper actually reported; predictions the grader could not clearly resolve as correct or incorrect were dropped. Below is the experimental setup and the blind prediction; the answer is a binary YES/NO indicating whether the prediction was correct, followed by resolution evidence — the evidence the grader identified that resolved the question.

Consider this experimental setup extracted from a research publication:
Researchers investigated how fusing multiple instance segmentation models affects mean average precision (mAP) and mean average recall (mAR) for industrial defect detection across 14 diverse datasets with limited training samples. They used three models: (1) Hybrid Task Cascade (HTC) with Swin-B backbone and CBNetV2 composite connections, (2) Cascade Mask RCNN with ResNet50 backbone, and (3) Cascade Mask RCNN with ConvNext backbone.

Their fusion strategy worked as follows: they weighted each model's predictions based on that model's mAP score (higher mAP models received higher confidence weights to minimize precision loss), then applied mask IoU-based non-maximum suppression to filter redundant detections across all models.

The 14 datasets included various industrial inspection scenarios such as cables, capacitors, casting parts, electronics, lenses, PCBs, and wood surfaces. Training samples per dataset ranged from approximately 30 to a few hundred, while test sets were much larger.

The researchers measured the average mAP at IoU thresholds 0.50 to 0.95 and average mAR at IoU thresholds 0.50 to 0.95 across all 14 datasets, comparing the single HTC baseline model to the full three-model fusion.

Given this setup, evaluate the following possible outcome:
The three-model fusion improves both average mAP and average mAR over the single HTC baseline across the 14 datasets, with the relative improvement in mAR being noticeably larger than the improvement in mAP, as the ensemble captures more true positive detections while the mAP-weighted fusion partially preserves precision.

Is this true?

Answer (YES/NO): YES